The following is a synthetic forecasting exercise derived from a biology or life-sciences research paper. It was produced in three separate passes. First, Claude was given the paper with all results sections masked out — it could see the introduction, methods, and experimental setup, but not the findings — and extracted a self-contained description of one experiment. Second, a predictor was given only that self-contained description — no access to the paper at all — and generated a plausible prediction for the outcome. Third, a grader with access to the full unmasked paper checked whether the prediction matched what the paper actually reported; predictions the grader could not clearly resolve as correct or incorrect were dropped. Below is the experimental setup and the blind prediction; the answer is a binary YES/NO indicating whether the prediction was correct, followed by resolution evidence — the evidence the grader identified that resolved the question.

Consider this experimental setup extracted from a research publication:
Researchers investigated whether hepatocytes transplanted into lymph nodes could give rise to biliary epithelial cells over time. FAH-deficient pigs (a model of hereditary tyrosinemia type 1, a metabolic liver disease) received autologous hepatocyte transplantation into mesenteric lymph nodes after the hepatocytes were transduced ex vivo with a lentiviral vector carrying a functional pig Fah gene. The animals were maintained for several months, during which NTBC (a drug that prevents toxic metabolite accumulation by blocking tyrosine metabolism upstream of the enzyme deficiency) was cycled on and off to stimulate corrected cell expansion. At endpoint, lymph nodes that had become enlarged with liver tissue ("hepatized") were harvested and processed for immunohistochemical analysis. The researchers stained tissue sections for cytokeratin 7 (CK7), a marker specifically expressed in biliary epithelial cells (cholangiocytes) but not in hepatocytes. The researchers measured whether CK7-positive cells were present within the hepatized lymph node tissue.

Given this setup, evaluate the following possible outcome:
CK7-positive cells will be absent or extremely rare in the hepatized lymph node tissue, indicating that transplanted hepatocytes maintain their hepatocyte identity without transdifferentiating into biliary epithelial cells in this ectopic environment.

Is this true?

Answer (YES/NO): NO